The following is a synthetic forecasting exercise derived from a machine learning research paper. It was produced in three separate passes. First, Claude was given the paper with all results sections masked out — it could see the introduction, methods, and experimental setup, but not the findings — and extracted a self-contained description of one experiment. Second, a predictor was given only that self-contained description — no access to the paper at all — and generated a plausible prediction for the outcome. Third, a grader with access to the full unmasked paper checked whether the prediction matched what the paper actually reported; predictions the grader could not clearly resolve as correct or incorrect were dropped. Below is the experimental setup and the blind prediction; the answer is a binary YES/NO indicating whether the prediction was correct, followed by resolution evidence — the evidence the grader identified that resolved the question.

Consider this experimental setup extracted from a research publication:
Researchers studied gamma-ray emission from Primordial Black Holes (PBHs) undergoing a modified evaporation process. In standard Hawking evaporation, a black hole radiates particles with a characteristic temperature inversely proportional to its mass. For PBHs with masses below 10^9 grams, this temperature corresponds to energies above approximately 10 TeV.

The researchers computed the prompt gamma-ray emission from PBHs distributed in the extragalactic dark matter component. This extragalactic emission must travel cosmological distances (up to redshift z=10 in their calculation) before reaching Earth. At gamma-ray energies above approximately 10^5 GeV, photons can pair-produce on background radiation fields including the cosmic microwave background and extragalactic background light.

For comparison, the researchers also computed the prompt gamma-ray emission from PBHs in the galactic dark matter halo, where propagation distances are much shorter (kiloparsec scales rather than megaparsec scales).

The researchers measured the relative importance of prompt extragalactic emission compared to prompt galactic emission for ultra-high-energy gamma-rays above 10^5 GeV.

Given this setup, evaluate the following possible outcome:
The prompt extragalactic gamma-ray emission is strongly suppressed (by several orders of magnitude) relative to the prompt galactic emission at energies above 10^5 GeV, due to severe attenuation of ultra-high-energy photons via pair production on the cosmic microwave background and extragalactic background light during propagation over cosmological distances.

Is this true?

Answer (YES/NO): YES